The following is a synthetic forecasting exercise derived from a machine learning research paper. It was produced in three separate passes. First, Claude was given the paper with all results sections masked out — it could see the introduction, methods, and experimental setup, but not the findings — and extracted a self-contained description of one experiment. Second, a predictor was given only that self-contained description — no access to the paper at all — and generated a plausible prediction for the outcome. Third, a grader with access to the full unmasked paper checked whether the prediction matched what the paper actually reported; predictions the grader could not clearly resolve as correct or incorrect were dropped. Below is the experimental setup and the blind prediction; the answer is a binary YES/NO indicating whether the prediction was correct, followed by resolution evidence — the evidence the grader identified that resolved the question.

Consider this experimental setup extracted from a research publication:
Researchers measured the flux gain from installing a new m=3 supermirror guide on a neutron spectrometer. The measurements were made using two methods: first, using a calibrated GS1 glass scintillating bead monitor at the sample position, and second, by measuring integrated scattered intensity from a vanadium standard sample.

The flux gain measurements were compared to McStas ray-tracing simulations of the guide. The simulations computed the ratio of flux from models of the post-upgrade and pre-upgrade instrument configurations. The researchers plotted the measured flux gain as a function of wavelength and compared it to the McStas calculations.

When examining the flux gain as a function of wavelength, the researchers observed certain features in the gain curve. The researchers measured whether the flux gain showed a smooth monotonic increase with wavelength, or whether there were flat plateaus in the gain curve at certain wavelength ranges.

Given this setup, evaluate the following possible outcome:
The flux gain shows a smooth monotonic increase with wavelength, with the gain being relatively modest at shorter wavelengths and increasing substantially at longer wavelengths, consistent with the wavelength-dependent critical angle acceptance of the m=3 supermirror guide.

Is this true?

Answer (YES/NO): NO